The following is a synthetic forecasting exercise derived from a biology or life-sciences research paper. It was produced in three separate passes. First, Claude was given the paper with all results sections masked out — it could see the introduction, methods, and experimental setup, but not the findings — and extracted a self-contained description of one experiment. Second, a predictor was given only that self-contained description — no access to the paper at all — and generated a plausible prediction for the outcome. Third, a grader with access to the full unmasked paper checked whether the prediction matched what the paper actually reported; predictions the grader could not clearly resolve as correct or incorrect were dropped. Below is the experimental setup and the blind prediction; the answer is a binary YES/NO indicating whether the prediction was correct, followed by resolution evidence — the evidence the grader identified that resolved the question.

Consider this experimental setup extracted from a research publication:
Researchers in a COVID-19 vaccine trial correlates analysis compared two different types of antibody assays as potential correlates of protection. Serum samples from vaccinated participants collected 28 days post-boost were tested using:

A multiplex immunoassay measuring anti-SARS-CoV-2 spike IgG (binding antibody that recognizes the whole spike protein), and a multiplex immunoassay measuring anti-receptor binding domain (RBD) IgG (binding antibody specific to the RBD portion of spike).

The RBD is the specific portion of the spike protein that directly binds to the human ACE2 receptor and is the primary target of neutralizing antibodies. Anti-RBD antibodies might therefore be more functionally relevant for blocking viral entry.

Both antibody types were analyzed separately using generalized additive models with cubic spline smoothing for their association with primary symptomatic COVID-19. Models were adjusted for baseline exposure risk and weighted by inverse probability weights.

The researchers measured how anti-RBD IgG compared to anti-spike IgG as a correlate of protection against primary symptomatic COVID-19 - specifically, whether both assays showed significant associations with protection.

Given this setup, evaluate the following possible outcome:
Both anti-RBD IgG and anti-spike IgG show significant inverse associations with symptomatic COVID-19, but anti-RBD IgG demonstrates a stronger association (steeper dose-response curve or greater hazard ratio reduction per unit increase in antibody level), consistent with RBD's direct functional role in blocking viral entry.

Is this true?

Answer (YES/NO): NO